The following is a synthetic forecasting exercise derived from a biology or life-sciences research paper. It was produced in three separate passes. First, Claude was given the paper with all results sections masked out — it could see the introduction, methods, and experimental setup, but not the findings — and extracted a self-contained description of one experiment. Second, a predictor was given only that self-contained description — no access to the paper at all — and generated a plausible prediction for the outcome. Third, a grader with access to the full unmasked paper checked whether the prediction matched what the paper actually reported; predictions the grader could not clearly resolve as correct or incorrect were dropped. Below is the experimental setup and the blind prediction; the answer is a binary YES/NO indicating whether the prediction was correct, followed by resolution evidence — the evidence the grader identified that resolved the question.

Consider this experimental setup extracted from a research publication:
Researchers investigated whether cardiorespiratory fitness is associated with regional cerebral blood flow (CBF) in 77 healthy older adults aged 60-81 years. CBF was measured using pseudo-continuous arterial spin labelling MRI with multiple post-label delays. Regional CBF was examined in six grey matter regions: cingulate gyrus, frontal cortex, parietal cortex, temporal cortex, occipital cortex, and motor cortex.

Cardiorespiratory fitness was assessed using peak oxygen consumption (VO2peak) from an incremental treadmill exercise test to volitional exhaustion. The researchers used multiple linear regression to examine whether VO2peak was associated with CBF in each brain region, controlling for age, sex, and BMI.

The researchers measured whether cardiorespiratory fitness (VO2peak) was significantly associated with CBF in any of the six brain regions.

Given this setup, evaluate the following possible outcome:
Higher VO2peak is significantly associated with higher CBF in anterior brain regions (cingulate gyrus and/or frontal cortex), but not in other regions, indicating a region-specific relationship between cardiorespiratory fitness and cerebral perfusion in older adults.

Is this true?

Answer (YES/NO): NO